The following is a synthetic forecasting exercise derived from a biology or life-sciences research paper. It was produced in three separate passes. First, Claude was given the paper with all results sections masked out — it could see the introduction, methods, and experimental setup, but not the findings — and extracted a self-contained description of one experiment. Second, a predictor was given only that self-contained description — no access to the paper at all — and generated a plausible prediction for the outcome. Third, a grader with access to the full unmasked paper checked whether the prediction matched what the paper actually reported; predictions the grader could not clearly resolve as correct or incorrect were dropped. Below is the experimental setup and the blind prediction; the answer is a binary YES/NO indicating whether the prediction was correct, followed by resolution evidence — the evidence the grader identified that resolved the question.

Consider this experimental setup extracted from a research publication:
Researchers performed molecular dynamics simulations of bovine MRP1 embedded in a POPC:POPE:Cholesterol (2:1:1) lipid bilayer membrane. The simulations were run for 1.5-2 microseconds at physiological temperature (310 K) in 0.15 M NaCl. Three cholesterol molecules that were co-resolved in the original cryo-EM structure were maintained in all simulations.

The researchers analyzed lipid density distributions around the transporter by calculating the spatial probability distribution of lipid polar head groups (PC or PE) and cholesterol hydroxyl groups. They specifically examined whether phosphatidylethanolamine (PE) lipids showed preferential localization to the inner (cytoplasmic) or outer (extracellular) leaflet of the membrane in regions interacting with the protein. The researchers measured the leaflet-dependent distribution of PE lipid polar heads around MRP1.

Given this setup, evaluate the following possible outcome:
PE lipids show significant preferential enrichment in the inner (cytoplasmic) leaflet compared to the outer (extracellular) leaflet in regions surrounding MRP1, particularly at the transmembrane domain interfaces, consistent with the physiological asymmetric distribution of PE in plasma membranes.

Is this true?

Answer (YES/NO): YES